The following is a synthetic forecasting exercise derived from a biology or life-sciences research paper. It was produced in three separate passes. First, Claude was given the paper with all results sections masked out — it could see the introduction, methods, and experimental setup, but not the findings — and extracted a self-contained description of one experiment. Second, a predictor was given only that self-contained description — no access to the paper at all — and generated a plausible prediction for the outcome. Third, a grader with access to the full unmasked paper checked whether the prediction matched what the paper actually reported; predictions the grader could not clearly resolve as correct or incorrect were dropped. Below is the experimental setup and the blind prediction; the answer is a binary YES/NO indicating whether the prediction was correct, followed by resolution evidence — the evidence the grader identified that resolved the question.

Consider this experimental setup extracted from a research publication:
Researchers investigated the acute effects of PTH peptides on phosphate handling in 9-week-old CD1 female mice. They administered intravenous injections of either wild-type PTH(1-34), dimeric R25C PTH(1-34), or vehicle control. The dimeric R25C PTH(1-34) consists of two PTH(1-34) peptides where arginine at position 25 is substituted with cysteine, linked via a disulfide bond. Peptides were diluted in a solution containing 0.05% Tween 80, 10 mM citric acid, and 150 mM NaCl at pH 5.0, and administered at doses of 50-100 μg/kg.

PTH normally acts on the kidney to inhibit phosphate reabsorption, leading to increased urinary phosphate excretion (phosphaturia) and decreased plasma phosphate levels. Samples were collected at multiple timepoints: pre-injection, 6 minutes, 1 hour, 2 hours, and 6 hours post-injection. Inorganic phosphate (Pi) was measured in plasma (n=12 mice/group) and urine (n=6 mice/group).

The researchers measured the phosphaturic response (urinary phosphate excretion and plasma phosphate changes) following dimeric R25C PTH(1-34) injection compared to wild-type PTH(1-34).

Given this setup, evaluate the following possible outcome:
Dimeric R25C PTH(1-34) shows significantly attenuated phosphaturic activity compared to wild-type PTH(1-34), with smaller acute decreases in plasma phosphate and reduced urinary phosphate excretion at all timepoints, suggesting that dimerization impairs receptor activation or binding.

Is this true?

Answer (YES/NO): NO